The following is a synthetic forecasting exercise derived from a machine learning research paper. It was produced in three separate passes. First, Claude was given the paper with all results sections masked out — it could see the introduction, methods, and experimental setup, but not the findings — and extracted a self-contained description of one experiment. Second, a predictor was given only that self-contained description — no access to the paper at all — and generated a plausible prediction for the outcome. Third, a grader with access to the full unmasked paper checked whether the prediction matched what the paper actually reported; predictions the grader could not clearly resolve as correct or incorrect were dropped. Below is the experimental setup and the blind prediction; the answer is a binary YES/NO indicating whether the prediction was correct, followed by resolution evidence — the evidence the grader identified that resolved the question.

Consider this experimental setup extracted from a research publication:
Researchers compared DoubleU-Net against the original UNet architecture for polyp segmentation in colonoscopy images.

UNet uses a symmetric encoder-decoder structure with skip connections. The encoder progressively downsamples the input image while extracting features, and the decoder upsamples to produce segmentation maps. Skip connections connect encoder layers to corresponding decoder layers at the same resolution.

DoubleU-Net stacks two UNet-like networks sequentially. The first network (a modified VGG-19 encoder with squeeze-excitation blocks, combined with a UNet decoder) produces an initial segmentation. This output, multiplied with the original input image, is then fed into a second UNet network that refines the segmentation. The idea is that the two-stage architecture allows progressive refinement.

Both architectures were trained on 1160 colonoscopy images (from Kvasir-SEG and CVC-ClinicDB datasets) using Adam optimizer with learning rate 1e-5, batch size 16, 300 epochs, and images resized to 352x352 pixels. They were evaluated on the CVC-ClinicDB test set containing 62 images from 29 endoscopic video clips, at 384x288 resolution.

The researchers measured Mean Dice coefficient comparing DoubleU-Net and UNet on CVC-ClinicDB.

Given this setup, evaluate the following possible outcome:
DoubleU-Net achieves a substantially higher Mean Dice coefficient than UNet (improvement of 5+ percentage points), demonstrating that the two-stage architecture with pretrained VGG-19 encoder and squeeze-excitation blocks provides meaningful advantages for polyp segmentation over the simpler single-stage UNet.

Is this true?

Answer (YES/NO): NO